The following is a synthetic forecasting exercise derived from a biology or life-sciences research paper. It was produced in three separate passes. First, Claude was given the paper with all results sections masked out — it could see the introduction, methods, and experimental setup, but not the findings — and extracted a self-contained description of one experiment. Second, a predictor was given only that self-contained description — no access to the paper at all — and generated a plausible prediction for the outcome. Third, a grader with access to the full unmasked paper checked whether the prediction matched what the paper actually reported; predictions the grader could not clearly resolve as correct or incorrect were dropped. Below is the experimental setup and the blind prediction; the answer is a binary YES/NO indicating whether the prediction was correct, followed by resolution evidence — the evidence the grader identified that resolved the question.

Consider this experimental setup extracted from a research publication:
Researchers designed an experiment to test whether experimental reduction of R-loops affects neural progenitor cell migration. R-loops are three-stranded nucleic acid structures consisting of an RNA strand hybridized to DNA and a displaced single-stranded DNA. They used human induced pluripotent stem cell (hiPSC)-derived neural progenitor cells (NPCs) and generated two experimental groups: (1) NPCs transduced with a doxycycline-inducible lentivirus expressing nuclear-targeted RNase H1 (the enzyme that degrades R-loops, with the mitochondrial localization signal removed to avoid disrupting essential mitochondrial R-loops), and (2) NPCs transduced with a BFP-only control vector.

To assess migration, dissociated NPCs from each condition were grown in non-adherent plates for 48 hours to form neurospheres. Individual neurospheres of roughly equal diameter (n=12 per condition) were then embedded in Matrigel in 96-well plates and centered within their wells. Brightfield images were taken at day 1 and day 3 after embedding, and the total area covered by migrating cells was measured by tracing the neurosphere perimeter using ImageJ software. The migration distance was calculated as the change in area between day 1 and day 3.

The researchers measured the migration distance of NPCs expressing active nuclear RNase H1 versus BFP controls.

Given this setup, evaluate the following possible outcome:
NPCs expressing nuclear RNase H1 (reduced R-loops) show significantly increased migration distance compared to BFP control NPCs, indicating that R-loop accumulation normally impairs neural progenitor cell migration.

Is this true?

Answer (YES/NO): NO